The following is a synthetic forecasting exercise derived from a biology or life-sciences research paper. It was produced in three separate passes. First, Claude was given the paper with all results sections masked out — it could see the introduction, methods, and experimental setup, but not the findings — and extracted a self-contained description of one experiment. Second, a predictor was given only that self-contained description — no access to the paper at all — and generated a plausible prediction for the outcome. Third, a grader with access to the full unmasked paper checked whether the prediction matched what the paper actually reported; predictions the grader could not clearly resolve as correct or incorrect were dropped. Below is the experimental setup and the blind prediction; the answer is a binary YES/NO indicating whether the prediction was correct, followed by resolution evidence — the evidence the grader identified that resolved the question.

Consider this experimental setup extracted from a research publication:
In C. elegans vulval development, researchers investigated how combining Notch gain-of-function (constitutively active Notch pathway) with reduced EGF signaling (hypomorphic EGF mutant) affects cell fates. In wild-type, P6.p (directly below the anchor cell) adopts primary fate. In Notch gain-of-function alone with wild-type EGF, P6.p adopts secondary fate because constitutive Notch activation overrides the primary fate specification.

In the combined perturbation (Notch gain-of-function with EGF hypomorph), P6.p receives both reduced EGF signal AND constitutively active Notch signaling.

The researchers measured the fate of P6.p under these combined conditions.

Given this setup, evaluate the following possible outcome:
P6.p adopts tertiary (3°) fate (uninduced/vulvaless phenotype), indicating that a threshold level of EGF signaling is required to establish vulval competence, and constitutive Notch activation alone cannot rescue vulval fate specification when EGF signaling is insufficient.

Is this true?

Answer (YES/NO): NO